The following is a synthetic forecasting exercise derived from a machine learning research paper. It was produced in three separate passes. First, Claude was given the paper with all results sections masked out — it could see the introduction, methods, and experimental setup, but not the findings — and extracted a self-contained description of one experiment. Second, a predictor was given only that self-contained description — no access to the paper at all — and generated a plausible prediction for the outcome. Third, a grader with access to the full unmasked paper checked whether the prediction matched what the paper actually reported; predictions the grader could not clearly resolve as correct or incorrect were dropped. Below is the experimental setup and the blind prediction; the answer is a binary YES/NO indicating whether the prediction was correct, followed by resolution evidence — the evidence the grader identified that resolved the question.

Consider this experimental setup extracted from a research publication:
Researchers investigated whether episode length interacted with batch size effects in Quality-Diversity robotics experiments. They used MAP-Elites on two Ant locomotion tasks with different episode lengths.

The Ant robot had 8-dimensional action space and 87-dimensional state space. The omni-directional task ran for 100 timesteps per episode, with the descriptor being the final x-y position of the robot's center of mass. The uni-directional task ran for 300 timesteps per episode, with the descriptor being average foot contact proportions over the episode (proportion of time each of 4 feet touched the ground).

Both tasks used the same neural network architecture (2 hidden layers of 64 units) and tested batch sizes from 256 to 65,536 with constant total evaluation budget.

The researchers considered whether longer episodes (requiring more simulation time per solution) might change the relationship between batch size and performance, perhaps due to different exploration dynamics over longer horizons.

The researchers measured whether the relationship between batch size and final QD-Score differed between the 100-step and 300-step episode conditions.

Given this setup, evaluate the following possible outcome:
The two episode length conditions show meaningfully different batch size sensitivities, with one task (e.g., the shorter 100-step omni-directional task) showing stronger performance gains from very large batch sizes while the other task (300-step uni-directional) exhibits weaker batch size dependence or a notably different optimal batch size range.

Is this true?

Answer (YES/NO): NO